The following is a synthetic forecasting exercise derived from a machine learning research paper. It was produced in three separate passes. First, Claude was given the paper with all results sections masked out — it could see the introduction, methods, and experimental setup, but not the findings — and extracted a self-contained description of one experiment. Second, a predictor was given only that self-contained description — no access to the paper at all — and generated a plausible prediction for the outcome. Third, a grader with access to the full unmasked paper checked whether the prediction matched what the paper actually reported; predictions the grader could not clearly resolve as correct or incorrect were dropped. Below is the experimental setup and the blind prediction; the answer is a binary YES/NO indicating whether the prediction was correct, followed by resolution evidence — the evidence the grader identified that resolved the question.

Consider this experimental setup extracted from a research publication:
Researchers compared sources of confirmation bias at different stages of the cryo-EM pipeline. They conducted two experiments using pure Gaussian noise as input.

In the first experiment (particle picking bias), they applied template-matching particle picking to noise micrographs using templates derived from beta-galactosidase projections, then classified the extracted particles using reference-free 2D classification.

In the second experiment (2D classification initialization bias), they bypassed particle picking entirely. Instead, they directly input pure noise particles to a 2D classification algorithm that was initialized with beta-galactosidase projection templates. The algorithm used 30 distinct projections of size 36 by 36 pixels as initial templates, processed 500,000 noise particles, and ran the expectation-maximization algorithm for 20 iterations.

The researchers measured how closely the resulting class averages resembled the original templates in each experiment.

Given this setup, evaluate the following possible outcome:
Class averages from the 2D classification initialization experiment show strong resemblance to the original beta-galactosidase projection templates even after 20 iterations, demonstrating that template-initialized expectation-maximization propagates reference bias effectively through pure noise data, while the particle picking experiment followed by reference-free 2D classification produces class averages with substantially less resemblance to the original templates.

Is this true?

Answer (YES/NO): NO